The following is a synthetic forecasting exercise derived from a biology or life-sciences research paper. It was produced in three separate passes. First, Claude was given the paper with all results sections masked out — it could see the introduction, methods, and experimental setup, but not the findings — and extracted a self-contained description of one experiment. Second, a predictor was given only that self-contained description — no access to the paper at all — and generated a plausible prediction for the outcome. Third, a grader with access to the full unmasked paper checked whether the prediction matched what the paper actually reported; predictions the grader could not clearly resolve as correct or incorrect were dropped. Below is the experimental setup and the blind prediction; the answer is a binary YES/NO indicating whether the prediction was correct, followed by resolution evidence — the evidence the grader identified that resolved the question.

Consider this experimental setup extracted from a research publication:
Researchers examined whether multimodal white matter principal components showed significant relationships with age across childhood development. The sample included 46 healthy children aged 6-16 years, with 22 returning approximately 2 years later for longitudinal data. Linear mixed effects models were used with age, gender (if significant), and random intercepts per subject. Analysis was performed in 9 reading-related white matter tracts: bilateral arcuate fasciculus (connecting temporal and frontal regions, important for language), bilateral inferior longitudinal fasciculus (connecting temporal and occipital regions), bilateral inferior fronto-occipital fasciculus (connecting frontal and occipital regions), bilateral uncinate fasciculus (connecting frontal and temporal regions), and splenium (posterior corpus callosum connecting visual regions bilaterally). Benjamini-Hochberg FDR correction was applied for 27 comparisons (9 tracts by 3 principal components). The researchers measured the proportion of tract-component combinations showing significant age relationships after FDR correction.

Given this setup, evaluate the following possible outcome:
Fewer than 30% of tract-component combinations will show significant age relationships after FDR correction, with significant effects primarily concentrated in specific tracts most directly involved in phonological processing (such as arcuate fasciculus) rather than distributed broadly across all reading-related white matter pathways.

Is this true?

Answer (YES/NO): NO